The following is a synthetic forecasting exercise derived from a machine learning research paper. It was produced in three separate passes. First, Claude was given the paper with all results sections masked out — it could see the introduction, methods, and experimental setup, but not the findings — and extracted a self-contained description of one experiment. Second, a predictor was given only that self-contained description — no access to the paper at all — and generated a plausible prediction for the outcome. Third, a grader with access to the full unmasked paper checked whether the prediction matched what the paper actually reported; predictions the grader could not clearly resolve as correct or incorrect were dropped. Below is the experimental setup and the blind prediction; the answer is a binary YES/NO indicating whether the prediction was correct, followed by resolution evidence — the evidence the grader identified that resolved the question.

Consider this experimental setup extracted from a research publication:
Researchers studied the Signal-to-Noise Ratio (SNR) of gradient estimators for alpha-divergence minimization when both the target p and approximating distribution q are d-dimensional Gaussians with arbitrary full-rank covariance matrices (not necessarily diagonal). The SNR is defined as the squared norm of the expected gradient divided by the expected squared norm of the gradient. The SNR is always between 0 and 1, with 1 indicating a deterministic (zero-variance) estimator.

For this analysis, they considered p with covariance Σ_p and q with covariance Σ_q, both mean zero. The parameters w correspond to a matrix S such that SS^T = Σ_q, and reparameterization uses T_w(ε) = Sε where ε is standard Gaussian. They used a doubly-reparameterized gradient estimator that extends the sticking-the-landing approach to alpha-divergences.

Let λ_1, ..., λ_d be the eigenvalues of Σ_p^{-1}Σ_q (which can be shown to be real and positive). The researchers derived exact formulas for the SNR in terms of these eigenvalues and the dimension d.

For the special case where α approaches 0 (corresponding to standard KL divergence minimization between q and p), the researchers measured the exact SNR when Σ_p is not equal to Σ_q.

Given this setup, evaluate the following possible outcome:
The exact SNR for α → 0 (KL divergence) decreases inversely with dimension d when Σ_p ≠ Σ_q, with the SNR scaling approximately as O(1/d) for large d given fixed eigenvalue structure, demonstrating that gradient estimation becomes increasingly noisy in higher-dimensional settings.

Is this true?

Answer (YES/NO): YES